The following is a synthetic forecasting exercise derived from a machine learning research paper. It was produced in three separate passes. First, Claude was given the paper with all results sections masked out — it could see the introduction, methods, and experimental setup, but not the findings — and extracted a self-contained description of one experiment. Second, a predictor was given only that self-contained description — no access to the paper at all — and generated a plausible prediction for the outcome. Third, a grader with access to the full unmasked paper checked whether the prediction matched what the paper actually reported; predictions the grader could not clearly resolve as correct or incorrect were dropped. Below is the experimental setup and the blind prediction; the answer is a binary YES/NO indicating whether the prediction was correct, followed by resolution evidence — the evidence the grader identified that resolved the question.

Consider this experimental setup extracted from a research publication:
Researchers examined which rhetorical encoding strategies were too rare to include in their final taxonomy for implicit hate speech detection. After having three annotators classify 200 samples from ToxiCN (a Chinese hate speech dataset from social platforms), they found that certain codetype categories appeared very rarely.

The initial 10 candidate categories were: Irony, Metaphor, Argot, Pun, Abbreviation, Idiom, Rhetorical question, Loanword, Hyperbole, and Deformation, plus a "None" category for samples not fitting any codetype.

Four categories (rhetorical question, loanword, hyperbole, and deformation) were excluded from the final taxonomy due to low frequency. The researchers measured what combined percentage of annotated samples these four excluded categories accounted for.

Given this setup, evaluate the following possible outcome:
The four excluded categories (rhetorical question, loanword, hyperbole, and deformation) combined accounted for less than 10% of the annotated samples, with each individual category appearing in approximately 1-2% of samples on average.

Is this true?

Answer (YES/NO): NO